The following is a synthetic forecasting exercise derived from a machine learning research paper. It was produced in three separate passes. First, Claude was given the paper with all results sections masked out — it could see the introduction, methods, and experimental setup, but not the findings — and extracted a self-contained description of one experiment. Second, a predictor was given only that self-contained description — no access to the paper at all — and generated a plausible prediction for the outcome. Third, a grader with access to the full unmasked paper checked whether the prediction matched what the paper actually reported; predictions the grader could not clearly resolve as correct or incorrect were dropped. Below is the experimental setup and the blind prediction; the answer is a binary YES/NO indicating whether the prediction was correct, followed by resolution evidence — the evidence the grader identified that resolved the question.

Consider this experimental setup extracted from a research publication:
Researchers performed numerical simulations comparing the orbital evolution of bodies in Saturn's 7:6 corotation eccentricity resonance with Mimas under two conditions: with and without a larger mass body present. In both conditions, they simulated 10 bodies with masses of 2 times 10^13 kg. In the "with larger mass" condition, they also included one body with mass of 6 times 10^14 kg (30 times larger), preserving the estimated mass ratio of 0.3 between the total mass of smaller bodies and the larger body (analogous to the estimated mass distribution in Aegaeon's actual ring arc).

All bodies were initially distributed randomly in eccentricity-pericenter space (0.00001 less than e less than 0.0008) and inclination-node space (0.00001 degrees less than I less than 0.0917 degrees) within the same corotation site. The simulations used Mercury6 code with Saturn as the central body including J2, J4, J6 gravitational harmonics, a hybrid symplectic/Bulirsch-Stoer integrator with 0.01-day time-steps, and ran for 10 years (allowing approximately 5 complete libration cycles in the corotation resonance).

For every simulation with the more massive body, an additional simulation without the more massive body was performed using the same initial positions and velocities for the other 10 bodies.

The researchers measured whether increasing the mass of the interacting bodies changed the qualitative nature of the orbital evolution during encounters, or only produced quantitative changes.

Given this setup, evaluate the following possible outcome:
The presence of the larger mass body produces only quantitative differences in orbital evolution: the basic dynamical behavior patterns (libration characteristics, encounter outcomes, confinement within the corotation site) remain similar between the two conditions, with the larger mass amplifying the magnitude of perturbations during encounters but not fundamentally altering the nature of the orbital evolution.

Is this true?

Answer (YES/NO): YES